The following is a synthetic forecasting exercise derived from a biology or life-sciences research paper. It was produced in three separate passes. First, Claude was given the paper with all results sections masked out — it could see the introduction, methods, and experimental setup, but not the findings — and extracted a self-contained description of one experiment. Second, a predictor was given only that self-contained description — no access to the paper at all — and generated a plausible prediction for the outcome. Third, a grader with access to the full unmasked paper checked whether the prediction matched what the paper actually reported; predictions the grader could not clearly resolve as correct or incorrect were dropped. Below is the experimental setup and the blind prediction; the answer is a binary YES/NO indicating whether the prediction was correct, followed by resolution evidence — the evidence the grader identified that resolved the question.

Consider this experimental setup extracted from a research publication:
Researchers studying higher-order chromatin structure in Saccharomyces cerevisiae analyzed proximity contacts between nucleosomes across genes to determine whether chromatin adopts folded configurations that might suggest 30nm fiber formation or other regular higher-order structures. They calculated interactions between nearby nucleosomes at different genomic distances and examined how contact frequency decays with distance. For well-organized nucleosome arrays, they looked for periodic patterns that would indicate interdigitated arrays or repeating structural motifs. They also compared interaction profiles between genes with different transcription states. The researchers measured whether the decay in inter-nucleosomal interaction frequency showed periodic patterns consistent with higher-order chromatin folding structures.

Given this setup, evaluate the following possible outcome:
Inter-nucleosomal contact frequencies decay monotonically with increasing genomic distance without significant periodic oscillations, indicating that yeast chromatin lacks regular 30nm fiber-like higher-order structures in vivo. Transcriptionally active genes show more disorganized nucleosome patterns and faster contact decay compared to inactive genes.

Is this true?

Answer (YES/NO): NO